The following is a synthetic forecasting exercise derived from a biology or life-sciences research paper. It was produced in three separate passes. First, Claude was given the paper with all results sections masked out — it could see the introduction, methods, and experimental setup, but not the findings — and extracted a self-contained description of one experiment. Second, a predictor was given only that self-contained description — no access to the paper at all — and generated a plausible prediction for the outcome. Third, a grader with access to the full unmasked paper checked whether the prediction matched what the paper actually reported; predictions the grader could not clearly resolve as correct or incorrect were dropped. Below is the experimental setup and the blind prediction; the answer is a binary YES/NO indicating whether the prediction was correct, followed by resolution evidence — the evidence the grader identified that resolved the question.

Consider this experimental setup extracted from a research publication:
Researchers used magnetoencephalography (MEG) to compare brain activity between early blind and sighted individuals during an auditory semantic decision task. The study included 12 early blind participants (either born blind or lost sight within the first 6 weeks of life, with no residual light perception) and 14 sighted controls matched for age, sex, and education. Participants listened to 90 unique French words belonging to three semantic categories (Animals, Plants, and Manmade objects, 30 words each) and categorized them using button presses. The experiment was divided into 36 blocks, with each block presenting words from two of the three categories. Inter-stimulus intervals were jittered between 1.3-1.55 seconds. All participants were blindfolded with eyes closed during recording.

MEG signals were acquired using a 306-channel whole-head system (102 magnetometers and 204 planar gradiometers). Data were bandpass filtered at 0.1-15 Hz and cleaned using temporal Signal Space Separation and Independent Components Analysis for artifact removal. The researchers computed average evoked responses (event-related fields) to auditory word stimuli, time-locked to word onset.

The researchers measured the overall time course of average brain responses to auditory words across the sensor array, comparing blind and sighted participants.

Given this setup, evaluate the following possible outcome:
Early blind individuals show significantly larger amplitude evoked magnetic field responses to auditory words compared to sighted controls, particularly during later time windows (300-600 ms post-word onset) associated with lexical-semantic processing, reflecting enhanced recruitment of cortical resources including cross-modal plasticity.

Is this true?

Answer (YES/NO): NO